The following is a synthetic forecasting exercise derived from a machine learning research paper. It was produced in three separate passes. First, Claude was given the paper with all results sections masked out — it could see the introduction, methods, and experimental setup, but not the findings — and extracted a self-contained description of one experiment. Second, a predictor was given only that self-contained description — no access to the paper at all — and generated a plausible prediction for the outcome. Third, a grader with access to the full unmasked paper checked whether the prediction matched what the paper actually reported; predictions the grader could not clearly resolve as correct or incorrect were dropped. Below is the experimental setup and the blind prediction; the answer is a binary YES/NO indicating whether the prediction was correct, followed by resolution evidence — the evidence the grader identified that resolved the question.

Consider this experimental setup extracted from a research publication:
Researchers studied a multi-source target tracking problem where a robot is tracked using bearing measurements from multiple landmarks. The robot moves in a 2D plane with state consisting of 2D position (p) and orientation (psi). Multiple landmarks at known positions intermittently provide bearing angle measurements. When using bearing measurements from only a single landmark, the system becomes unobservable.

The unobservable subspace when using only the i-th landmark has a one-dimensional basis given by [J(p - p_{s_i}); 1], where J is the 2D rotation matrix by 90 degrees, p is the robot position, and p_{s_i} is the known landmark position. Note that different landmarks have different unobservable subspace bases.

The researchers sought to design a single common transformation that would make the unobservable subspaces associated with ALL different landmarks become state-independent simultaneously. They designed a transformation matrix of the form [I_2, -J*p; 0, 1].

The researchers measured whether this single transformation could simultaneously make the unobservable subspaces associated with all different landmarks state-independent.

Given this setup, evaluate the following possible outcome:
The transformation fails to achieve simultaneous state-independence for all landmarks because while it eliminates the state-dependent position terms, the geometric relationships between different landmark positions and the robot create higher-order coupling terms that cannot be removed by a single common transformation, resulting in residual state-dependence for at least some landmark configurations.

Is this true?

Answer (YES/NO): NO